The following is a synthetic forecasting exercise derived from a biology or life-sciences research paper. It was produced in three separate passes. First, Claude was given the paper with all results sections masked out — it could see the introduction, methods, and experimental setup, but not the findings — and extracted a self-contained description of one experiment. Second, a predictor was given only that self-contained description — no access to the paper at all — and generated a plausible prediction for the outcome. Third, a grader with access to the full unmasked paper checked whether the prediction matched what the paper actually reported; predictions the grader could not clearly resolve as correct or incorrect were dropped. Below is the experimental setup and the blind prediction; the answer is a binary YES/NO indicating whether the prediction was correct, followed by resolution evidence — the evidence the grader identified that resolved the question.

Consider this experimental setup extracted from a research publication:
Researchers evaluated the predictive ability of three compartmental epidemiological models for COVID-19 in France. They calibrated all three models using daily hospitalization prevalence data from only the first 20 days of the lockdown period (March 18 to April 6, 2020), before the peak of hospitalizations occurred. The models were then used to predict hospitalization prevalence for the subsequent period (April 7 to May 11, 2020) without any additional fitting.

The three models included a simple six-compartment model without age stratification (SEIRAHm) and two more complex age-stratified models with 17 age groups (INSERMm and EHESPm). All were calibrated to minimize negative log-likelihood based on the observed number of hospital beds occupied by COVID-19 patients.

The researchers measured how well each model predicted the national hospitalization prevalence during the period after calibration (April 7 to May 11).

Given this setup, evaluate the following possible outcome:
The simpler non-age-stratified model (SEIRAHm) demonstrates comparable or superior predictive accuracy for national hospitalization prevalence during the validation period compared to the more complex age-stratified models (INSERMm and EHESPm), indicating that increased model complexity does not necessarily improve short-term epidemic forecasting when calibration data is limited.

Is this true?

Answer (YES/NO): YES